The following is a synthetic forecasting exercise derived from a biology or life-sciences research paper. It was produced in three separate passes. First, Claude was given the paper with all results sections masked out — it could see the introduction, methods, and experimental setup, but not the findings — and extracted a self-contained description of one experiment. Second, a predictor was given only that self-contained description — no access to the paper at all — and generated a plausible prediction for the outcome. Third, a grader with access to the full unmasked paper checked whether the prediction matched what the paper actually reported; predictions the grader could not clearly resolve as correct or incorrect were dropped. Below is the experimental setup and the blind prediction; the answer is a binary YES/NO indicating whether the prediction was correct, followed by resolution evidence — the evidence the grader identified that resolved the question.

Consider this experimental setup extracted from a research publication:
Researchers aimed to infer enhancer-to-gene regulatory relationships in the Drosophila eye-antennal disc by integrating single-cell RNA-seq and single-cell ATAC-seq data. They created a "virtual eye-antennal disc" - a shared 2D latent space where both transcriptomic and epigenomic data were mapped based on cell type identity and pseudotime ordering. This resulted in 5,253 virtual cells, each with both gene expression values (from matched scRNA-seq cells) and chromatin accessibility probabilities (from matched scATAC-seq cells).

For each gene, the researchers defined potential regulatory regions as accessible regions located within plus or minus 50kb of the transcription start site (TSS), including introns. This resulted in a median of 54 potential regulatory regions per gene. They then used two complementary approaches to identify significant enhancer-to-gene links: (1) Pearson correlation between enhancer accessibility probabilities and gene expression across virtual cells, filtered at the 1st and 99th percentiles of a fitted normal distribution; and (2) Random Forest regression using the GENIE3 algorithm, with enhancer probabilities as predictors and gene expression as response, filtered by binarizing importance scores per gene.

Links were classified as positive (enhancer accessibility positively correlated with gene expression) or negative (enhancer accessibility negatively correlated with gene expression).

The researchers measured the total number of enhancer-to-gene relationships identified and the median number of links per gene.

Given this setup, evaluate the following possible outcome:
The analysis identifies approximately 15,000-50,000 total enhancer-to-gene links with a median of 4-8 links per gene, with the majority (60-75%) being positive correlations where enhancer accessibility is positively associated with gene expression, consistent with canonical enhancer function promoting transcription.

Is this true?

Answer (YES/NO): NO